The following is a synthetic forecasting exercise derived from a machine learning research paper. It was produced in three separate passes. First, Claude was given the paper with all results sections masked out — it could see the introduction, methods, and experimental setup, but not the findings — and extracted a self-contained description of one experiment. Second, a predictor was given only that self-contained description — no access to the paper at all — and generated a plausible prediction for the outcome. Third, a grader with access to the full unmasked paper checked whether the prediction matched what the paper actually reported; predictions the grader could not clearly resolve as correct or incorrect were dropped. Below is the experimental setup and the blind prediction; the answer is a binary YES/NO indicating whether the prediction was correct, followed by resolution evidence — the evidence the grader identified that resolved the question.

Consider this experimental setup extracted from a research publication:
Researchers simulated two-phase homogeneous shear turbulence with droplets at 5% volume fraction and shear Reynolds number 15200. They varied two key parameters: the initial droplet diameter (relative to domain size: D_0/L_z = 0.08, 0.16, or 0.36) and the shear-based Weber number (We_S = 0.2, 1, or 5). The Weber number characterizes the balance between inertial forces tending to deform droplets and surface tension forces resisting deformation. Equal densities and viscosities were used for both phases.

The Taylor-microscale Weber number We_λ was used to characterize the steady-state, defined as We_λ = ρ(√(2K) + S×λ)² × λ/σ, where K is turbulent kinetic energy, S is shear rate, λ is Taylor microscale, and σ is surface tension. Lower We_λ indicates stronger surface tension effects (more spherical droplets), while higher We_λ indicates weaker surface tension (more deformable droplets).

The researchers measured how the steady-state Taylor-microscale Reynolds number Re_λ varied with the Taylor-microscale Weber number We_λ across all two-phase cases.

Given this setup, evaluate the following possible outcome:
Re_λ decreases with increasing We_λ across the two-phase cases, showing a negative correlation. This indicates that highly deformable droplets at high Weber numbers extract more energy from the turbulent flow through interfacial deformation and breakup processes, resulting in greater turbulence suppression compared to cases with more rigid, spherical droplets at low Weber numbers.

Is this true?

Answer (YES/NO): NO